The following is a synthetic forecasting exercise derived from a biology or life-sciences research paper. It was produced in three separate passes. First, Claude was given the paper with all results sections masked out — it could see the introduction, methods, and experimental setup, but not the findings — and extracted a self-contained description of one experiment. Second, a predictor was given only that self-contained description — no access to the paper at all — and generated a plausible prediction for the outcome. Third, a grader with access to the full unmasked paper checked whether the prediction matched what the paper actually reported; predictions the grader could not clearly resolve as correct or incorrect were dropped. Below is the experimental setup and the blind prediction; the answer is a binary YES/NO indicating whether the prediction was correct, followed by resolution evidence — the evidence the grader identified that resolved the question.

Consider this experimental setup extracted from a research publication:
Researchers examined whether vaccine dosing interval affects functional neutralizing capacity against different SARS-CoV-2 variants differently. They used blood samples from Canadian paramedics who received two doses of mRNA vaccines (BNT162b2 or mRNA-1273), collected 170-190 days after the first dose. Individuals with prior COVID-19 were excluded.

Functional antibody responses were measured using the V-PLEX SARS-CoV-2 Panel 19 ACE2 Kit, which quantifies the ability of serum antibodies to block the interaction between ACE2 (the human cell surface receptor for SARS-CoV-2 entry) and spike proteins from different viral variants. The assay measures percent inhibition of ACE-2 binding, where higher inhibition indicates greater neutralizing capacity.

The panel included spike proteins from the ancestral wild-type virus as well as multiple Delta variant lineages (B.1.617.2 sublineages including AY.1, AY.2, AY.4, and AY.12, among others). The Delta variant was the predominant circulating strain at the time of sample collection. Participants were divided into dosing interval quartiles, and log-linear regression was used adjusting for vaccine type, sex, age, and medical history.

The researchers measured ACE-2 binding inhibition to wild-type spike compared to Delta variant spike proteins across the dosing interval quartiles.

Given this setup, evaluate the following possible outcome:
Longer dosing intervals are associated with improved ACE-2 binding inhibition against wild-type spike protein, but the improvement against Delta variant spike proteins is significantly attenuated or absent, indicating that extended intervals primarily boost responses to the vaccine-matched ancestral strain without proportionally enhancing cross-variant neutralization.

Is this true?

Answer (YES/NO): NO